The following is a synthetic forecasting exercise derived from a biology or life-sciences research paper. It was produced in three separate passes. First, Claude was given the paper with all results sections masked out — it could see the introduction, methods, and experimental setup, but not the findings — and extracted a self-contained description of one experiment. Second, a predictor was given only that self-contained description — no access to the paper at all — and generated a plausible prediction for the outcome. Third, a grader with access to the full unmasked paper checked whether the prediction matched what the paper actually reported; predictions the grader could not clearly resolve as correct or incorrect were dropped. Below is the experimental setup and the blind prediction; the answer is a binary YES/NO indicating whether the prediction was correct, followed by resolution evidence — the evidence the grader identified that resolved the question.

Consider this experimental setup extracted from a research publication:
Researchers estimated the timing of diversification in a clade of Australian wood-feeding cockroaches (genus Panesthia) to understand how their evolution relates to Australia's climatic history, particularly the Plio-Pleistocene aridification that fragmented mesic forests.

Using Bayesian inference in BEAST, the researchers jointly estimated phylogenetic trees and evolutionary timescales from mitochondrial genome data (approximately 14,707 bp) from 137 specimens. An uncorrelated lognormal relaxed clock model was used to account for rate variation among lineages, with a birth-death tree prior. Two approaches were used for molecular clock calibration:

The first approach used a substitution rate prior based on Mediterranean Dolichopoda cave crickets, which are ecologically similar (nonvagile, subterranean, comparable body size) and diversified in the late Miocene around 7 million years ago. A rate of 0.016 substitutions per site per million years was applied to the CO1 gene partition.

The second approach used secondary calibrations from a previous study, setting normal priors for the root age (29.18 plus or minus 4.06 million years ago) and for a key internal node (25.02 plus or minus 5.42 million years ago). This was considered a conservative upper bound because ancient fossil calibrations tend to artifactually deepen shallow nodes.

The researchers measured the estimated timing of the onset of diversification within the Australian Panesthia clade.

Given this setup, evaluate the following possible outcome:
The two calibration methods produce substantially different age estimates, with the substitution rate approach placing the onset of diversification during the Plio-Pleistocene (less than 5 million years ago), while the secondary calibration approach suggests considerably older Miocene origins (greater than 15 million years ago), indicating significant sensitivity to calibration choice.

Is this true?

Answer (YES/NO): NO